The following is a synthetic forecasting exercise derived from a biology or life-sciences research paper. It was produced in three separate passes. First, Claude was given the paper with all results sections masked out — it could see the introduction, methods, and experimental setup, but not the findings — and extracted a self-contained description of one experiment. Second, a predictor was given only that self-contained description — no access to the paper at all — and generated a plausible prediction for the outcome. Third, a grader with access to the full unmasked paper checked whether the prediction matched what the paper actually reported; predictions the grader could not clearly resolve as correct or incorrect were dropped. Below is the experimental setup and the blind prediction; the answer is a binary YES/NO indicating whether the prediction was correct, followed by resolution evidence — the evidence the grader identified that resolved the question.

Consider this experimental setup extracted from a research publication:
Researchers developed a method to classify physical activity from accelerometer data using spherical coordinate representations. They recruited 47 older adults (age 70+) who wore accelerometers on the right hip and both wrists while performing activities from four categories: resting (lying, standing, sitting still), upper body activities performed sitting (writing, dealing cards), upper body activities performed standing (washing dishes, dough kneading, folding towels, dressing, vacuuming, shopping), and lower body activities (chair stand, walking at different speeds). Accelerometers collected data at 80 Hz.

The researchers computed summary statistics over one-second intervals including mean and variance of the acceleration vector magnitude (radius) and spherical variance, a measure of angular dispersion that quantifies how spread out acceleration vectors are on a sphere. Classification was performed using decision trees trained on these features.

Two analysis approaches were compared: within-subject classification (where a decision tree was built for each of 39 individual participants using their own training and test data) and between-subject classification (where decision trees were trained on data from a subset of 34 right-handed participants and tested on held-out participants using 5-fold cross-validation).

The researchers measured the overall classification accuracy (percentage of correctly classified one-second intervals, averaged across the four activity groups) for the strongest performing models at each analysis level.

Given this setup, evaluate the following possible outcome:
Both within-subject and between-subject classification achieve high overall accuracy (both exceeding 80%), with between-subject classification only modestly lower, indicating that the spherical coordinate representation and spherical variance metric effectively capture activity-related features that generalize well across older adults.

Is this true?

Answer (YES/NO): YES